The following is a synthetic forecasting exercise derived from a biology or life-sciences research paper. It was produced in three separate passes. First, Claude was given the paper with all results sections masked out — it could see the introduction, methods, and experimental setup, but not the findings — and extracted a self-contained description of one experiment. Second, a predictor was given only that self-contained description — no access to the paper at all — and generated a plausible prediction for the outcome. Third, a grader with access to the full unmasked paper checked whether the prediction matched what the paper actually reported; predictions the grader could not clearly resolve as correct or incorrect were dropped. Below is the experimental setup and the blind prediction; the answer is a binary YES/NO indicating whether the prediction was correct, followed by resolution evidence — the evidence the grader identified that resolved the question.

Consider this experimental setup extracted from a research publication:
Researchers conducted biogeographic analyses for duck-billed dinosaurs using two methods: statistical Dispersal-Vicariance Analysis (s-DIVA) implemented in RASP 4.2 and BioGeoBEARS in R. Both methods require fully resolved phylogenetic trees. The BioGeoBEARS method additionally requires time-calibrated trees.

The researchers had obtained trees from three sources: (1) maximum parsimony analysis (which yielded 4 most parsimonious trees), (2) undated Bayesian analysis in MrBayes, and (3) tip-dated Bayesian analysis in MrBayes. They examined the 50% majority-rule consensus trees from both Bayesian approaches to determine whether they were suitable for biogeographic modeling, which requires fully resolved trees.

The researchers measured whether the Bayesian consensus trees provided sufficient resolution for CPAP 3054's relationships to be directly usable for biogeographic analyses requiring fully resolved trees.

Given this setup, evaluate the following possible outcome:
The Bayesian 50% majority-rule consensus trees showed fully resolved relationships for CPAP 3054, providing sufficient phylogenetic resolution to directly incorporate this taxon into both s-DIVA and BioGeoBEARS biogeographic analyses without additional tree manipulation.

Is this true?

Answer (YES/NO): NO